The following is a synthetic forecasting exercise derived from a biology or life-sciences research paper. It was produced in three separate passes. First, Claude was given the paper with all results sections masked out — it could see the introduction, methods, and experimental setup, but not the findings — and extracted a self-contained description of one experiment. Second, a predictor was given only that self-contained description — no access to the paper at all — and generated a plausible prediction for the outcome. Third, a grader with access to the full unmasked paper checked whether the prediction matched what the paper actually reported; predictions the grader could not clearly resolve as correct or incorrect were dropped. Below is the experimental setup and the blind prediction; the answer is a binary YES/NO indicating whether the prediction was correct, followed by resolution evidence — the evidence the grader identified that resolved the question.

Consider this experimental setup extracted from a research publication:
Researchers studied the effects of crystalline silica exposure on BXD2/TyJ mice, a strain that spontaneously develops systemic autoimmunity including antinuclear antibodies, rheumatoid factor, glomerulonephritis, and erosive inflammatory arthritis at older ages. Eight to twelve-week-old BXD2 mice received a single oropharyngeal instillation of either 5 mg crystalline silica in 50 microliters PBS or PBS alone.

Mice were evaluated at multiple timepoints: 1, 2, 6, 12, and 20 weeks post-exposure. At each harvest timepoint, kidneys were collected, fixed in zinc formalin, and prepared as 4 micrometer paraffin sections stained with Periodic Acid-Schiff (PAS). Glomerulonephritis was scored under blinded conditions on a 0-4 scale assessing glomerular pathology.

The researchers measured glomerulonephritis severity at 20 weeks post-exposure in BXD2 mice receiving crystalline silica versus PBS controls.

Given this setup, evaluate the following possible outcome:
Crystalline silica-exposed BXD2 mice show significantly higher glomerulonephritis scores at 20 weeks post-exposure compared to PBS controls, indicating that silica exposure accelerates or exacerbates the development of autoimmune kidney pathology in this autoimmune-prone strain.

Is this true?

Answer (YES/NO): NO